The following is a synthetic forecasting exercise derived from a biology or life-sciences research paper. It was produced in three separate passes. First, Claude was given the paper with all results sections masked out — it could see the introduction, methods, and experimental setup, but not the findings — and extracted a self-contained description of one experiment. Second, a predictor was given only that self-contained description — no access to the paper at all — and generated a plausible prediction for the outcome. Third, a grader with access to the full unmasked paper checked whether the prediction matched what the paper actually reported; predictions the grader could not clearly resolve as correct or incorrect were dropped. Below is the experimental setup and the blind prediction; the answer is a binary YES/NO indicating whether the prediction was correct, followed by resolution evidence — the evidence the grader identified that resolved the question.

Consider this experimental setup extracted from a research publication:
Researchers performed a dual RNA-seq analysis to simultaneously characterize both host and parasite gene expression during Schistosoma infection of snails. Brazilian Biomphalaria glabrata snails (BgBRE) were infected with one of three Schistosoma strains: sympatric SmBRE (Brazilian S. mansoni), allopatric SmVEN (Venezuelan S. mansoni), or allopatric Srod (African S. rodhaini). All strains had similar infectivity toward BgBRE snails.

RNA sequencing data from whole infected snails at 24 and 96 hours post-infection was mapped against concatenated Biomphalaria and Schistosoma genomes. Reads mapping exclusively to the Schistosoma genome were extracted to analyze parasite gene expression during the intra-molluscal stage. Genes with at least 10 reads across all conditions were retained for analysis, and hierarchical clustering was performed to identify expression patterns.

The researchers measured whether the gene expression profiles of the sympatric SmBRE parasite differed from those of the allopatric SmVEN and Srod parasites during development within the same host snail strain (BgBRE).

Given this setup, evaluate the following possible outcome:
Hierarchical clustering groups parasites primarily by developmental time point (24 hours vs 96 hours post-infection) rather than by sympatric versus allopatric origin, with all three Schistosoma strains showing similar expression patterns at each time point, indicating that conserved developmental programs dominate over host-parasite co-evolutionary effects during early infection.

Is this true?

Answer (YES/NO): NO